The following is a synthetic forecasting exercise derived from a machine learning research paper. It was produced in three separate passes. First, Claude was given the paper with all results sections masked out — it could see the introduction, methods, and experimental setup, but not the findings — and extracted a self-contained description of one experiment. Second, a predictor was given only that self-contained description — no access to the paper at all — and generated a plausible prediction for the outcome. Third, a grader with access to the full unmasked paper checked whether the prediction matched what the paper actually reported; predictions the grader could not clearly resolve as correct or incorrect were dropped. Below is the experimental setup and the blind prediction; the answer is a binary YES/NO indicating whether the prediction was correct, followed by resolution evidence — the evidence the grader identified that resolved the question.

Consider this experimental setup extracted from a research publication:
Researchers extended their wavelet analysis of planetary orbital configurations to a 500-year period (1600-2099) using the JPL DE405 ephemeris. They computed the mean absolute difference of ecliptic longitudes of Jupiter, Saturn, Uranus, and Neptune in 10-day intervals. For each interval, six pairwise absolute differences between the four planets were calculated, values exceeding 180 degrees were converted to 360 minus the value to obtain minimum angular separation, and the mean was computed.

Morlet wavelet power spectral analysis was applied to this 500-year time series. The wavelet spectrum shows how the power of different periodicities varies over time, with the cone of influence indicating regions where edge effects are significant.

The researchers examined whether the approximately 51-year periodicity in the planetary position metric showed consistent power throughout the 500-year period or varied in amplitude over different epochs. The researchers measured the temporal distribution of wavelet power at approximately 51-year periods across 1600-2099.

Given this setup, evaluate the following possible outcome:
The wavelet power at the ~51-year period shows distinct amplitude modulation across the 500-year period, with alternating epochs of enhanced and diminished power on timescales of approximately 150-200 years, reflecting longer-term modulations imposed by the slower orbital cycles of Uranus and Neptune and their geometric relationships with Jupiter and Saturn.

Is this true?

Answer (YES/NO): YES